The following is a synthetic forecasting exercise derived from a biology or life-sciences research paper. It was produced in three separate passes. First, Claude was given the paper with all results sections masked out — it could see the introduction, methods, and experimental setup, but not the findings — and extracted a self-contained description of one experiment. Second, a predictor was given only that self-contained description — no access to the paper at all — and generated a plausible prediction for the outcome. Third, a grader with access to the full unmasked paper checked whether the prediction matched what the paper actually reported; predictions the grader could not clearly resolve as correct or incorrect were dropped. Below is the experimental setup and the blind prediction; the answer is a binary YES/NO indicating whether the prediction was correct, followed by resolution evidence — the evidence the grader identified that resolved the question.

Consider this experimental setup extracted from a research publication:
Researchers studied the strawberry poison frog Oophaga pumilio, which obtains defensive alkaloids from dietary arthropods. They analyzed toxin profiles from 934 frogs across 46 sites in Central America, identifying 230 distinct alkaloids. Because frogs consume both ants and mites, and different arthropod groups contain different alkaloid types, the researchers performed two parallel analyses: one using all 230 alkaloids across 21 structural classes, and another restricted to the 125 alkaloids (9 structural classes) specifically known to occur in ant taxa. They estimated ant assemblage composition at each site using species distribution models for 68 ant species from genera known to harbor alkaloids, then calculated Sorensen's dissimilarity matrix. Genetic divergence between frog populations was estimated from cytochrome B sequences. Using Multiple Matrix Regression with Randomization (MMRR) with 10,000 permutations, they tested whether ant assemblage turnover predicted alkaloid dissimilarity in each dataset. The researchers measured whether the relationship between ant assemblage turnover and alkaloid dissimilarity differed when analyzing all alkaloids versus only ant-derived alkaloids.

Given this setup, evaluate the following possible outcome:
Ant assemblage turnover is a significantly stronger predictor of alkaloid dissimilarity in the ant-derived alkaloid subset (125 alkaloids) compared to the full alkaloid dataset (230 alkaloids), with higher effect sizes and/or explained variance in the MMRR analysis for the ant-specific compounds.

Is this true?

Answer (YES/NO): NO